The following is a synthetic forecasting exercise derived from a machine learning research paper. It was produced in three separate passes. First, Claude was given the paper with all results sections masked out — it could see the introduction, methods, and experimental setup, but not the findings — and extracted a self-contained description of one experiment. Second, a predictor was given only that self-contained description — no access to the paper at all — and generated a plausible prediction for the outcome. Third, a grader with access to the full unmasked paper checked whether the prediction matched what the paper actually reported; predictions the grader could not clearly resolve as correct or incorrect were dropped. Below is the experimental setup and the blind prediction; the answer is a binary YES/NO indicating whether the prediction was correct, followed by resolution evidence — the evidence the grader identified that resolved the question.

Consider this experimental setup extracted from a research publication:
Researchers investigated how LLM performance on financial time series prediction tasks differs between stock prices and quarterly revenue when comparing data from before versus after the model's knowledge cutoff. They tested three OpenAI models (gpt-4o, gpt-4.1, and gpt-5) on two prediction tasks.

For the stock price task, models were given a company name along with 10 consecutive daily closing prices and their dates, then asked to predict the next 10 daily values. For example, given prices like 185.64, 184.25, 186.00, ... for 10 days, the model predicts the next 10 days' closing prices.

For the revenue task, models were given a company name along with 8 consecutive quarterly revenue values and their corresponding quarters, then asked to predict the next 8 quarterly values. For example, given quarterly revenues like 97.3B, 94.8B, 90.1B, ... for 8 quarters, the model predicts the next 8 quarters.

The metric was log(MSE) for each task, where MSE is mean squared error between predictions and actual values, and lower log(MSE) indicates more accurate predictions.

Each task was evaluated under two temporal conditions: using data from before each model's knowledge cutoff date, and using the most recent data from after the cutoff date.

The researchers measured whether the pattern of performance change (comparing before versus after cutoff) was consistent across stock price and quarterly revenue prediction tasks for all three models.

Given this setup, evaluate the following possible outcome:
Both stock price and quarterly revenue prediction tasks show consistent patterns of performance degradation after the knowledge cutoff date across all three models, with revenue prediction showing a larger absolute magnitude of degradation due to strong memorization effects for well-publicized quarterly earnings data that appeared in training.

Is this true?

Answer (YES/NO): NO